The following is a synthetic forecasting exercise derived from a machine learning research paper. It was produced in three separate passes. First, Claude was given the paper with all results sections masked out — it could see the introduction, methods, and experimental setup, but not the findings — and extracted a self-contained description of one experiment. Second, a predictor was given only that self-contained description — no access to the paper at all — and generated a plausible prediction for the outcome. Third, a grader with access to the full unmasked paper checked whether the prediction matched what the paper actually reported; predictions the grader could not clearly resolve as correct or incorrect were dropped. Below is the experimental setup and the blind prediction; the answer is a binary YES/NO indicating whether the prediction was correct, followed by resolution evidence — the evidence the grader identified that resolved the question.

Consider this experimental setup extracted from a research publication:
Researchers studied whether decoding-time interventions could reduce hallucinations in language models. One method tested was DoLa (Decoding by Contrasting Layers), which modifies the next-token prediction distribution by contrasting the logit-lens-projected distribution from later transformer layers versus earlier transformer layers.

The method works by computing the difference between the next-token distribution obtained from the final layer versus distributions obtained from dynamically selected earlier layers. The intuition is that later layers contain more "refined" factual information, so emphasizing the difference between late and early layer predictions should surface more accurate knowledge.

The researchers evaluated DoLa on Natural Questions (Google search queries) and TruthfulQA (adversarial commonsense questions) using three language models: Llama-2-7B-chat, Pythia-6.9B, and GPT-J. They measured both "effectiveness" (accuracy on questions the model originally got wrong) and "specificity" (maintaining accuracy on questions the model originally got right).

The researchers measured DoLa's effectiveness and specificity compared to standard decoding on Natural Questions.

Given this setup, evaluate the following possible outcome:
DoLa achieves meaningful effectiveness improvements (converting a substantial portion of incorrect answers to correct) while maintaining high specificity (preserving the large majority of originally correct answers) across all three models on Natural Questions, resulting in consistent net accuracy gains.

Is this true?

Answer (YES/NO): NO